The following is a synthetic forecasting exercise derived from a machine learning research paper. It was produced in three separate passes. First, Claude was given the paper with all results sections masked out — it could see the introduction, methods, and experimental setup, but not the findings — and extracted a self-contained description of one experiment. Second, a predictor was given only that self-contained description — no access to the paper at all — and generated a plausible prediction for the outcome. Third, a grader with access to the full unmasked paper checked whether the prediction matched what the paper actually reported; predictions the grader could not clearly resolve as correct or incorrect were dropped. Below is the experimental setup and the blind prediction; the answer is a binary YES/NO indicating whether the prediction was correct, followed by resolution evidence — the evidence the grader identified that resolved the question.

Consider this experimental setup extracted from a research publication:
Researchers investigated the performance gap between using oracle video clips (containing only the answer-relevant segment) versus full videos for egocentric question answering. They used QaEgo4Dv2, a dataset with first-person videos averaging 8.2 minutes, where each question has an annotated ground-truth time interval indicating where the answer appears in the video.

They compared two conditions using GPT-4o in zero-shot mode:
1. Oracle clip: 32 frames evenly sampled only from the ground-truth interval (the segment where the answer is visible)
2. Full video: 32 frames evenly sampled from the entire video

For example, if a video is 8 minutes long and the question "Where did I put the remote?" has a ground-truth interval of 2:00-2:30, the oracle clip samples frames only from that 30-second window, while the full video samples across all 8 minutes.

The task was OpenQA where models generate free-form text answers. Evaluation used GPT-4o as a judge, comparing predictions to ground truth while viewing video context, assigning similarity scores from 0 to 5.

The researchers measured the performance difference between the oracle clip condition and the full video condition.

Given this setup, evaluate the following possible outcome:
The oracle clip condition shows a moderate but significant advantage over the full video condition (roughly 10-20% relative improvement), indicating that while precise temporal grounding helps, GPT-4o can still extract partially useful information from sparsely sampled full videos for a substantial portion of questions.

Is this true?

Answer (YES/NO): NO